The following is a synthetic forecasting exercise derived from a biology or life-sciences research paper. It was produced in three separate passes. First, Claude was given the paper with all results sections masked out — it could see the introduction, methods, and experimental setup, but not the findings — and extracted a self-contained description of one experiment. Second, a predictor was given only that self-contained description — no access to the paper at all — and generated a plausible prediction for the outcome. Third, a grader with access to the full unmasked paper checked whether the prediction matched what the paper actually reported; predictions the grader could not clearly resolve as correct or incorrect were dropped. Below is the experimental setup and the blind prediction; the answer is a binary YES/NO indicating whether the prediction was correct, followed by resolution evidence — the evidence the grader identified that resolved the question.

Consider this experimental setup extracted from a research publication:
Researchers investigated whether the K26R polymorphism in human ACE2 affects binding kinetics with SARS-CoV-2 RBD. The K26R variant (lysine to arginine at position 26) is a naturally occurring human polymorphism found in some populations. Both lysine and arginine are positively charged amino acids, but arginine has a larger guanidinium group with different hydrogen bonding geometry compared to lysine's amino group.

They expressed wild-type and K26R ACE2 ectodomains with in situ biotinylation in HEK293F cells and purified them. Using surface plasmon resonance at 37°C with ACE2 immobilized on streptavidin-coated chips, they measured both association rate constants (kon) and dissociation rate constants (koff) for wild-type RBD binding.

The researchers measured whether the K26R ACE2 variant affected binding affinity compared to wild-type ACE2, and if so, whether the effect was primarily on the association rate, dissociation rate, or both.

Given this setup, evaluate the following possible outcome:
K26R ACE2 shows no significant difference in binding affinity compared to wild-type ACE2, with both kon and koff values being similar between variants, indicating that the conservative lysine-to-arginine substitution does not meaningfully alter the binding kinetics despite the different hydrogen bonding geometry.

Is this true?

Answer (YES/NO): NO